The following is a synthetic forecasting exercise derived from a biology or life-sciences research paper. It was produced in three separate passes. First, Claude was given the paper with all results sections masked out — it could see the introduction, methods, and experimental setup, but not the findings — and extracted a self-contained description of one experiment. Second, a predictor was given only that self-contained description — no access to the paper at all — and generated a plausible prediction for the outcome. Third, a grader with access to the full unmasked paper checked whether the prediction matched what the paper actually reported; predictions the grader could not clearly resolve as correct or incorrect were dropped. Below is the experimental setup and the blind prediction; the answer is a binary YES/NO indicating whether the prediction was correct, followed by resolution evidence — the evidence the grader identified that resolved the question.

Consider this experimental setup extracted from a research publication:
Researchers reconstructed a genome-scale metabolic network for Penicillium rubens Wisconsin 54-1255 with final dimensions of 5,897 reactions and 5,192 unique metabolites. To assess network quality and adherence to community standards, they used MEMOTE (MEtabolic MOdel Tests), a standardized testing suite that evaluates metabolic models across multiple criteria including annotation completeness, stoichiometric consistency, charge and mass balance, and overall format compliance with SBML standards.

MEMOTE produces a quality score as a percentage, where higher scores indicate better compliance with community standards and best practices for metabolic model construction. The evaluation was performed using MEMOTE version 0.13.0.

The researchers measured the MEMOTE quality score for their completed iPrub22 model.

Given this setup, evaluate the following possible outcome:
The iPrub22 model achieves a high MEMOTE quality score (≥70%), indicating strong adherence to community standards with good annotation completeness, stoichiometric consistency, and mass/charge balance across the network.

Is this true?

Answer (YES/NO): NO